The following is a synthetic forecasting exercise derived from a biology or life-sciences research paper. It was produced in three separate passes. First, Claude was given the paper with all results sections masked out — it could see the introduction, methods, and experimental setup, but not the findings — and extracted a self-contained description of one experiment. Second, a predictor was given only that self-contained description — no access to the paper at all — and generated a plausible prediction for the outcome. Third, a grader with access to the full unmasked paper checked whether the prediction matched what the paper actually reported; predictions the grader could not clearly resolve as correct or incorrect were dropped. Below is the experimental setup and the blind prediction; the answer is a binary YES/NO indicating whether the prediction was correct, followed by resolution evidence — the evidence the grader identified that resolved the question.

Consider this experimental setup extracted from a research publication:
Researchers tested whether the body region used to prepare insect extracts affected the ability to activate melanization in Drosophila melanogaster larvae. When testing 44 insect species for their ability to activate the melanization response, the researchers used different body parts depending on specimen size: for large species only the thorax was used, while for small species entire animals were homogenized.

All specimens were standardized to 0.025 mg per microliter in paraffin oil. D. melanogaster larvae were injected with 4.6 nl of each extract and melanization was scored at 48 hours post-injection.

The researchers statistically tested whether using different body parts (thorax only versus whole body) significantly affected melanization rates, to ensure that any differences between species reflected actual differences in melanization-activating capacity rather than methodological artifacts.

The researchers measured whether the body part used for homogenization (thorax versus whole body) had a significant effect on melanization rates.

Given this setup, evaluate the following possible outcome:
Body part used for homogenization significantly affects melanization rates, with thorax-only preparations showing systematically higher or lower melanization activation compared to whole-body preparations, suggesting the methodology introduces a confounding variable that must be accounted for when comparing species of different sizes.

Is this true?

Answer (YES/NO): NO